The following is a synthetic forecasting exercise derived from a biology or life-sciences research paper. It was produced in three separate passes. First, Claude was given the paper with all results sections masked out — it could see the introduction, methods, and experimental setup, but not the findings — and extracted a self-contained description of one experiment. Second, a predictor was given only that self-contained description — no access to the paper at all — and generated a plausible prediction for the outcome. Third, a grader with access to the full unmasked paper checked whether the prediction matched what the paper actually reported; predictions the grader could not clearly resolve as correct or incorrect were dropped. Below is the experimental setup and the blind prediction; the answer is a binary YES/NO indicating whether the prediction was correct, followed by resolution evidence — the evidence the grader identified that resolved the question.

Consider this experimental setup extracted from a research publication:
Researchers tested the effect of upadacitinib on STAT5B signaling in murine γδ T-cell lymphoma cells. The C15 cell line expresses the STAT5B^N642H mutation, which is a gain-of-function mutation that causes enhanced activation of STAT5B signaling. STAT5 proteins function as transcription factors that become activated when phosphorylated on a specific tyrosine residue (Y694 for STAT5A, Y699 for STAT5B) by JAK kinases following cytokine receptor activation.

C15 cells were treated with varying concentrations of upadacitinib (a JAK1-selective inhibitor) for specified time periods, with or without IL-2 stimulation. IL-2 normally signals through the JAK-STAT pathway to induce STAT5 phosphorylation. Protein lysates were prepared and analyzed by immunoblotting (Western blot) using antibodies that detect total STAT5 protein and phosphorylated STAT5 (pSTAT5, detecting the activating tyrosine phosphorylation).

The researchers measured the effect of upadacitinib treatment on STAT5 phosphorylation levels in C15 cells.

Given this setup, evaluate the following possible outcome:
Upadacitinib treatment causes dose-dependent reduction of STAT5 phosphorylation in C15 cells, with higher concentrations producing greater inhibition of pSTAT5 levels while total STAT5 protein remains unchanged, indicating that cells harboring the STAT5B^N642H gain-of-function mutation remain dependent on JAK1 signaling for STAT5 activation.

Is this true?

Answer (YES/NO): YES